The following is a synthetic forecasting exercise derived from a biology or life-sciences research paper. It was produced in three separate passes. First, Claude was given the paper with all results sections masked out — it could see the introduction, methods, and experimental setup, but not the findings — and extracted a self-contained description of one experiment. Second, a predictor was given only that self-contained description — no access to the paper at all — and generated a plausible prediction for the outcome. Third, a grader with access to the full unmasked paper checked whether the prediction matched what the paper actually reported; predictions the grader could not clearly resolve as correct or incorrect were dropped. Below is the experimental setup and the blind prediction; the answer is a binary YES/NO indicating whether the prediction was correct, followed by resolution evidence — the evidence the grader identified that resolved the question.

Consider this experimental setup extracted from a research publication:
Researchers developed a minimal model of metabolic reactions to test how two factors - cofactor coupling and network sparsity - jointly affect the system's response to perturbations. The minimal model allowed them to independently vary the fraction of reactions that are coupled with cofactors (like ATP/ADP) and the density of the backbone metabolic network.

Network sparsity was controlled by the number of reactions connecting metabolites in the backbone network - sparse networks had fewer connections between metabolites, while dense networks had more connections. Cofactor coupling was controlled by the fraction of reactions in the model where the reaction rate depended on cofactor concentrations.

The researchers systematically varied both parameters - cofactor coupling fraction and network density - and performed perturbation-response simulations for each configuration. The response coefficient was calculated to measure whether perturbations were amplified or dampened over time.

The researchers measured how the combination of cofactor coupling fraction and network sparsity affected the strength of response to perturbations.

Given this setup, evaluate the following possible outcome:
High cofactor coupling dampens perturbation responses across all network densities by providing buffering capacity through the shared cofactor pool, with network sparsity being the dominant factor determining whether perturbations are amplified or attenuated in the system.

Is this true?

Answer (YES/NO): NO